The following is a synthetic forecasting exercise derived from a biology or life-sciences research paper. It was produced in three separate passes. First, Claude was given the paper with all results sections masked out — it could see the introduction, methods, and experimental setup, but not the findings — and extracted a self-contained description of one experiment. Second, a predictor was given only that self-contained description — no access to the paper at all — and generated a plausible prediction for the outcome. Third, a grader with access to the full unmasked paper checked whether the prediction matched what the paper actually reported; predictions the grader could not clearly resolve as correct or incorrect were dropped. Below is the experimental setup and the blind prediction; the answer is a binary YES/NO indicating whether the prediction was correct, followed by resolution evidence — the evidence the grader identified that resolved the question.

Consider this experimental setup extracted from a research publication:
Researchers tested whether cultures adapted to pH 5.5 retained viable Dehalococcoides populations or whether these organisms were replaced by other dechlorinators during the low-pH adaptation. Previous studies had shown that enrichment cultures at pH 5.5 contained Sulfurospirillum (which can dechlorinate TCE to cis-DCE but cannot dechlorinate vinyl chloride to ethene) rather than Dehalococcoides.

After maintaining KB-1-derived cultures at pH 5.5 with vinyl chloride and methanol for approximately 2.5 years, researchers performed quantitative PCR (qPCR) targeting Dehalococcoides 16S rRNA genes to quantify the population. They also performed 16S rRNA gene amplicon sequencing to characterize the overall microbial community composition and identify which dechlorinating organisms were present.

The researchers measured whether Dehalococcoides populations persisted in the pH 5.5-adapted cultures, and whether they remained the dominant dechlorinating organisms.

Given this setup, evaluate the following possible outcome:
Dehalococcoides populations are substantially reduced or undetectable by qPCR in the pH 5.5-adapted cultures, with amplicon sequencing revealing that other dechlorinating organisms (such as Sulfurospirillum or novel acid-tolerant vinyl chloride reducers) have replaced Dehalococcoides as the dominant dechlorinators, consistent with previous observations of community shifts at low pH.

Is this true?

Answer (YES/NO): NO